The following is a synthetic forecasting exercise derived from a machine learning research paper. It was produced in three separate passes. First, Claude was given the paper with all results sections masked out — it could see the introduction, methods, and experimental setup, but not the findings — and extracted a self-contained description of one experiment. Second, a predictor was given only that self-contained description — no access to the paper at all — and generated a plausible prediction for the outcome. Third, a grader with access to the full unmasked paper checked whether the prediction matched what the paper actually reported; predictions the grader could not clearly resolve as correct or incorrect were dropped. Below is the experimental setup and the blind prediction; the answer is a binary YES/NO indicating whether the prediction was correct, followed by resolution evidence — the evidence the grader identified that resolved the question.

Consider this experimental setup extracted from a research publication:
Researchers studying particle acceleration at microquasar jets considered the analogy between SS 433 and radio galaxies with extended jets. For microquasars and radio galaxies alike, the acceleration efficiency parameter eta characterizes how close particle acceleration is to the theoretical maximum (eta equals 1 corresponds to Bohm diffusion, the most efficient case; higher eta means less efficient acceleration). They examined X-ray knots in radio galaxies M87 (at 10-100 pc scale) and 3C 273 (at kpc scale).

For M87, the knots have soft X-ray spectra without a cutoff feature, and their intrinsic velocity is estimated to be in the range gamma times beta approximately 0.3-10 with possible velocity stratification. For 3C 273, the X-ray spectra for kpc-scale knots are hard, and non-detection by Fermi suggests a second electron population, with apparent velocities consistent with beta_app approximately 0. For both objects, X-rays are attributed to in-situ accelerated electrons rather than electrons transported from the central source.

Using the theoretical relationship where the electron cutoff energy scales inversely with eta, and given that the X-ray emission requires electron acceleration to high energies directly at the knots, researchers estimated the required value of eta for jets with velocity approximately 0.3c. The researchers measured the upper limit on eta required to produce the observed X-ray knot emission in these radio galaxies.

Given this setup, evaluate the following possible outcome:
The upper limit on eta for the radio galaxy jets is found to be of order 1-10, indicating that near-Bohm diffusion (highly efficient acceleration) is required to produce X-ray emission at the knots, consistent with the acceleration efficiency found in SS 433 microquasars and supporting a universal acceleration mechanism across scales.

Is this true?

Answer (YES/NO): NO